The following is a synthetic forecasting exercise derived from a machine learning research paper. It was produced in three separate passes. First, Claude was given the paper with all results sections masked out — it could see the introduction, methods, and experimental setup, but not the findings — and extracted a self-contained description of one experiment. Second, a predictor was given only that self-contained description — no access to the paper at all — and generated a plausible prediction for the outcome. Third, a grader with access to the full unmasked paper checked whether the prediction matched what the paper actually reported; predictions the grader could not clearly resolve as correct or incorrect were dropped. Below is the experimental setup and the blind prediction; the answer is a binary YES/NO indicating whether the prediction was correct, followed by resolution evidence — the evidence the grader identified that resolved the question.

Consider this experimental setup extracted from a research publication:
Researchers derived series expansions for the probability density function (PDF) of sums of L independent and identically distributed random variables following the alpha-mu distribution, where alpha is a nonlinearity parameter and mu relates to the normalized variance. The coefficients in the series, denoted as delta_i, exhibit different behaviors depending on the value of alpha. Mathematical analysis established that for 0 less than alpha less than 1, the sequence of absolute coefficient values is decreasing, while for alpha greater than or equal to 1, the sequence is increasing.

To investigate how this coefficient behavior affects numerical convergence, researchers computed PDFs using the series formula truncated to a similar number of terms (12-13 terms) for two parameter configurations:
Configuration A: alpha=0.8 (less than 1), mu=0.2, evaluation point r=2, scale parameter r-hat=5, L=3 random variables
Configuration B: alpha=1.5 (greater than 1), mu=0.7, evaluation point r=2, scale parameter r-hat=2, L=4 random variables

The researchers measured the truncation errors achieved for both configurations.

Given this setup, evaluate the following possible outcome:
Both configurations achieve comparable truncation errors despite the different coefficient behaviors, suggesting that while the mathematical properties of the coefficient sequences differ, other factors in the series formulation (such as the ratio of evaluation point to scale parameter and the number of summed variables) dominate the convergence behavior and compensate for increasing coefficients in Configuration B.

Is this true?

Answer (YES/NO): NO